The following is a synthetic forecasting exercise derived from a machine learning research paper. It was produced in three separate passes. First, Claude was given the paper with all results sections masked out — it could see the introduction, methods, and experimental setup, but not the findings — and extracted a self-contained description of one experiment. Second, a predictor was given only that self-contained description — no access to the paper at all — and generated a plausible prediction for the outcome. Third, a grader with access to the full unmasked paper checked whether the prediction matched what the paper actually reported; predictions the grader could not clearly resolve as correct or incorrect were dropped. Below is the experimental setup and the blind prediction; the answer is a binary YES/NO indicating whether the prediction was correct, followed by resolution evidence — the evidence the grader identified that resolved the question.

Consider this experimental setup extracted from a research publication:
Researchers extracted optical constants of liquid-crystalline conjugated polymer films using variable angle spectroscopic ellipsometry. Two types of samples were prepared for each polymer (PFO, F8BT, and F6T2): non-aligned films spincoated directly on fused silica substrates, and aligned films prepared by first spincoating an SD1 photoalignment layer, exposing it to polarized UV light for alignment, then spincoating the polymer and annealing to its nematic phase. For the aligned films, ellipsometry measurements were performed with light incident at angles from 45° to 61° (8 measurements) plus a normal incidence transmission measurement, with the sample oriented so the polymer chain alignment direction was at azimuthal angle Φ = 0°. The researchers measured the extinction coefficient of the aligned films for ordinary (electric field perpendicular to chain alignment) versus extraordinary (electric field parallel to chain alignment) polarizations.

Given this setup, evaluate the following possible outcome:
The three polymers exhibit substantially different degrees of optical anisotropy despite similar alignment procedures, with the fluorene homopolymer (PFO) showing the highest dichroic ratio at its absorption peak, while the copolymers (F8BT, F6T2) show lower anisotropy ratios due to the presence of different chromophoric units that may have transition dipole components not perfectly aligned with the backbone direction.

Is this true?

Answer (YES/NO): NO